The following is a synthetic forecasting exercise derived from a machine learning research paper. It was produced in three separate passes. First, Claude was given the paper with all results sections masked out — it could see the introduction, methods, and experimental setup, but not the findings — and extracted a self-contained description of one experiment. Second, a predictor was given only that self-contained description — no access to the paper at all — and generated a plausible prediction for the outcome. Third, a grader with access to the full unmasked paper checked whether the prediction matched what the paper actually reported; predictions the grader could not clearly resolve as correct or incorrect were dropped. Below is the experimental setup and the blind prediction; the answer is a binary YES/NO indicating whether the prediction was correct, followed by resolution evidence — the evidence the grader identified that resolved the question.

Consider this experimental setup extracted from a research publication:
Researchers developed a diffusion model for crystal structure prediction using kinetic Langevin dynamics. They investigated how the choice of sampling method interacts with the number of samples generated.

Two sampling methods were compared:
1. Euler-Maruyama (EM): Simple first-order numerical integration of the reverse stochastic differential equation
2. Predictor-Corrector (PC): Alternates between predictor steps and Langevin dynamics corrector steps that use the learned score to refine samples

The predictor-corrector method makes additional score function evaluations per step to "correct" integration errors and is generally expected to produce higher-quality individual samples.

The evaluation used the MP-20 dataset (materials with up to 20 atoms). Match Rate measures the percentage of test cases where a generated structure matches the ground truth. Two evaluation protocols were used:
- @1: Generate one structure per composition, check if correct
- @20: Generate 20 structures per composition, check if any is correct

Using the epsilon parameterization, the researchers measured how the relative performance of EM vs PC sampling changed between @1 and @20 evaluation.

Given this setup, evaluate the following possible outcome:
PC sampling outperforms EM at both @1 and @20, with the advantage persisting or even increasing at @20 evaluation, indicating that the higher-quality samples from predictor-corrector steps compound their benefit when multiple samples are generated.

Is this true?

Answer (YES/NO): NO